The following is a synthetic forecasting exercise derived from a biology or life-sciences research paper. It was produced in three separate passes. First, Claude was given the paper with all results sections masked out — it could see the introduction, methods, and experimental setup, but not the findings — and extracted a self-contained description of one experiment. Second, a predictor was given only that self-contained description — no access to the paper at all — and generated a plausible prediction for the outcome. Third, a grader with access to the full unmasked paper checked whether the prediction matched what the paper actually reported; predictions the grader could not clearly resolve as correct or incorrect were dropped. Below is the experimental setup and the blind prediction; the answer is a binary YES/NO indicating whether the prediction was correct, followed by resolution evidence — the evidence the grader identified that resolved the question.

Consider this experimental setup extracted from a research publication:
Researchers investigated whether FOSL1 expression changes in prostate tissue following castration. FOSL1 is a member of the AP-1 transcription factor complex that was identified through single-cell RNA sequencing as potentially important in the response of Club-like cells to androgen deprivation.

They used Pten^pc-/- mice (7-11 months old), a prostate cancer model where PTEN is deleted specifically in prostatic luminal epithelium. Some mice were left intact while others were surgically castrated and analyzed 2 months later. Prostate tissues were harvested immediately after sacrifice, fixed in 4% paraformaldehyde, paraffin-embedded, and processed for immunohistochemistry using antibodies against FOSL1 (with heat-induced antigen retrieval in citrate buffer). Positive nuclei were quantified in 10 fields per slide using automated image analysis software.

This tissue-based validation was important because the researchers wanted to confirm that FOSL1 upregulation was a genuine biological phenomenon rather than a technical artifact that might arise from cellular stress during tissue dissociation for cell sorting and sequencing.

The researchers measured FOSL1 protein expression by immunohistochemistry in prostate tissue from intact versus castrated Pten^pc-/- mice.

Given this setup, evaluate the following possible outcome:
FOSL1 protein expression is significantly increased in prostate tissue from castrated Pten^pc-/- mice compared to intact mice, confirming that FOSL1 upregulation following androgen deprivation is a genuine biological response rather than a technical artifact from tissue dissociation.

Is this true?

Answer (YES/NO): YES